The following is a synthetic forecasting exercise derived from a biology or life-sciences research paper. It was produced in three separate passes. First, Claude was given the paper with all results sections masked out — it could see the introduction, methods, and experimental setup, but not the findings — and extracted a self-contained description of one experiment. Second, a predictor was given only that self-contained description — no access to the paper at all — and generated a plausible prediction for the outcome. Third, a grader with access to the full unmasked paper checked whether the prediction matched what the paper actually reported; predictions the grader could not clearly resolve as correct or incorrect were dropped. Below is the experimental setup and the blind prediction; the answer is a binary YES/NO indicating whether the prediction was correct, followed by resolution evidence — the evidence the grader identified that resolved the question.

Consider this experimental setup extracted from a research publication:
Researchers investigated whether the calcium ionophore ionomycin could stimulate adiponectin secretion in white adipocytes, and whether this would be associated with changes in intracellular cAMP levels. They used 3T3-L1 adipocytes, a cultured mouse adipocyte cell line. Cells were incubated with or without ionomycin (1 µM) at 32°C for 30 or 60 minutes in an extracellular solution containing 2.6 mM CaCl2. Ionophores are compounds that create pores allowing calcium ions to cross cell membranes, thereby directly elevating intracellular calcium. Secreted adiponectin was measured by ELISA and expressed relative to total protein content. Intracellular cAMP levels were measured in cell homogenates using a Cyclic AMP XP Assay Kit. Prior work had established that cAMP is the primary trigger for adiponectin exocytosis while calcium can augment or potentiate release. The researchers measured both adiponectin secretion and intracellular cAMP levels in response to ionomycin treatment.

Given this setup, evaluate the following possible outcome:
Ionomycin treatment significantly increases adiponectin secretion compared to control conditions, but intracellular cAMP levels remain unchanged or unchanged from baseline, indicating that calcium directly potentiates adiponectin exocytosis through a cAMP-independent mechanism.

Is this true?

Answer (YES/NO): YES